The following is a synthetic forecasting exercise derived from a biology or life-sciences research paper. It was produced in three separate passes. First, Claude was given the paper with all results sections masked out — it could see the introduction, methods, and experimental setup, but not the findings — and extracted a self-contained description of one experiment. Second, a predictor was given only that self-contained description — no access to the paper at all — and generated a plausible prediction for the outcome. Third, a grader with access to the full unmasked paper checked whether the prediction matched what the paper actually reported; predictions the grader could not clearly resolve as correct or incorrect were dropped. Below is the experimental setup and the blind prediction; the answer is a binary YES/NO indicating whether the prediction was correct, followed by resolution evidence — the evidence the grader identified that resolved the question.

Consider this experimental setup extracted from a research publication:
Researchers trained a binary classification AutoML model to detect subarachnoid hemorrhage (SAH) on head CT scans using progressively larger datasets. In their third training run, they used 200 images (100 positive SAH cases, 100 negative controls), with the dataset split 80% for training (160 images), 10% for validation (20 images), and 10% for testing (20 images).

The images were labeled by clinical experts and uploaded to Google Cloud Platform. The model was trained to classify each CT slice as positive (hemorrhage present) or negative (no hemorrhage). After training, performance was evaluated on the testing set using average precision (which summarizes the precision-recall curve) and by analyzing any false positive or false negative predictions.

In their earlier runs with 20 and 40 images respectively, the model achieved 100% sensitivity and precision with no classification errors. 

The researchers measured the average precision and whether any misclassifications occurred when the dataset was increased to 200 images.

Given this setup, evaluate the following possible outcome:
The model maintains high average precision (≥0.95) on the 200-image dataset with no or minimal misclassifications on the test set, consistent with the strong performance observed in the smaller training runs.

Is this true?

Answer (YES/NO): YES